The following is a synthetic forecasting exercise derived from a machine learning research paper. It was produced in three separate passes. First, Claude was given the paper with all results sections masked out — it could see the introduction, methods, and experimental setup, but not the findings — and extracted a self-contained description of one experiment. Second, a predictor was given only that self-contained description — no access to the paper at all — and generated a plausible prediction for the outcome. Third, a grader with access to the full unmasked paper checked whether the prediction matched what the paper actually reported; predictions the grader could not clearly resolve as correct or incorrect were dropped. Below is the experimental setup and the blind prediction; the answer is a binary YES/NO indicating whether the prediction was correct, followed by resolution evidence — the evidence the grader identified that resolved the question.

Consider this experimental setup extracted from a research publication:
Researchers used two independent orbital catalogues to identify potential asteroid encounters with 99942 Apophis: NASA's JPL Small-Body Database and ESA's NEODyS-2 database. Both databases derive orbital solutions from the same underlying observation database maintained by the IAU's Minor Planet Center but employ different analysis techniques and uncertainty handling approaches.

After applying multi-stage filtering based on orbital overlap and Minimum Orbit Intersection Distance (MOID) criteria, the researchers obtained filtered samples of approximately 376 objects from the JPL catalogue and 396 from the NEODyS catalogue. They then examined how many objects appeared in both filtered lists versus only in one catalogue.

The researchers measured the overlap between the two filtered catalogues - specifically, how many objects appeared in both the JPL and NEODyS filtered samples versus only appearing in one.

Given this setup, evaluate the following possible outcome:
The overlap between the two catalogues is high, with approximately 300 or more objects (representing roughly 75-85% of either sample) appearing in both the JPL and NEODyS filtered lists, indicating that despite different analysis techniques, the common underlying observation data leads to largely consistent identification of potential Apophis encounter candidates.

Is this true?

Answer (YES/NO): YES